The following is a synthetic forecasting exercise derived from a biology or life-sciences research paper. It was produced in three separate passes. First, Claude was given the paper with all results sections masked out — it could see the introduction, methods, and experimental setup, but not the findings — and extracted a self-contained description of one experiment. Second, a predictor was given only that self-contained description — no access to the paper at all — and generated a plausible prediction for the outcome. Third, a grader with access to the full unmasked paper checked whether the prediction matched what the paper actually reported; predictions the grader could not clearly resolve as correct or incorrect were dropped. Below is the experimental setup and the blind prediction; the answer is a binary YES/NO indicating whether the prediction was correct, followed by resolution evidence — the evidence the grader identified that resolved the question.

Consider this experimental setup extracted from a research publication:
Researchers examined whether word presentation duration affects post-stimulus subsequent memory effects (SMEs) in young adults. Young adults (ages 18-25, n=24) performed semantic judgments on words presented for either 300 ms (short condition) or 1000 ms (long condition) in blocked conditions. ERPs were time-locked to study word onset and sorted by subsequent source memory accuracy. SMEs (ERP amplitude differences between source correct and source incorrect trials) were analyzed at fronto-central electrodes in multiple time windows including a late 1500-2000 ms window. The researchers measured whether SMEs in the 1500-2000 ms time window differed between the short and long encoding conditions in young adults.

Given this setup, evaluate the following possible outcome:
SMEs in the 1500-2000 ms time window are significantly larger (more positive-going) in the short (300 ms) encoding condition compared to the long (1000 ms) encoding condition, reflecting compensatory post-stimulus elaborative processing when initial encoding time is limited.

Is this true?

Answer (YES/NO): YES